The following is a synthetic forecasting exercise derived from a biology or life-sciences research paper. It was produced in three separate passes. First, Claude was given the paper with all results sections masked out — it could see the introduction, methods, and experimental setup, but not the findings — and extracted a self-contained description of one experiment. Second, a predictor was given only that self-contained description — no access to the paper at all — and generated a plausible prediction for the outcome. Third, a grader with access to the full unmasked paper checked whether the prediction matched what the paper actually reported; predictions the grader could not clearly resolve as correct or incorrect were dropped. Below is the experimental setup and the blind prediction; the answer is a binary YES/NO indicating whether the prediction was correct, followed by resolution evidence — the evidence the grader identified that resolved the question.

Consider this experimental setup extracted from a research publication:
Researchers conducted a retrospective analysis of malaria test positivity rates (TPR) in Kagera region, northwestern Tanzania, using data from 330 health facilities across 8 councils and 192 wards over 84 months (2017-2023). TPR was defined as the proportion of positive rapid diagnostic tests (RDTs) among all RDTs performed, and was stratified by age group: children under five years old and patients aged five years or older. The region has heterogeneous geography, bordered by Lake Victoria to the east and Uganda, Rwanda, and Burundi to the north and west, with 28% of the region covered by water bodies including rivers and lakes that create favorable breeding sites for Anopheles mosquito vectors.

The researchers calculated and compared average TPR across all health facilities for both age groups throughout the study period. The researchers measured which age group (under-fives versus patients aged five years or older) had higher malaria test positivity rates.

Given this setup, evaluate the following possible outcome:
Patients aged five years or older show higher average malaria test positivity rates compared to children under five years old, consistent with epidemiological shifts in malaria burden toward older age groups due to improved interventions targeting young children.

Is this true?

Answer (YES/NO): YES